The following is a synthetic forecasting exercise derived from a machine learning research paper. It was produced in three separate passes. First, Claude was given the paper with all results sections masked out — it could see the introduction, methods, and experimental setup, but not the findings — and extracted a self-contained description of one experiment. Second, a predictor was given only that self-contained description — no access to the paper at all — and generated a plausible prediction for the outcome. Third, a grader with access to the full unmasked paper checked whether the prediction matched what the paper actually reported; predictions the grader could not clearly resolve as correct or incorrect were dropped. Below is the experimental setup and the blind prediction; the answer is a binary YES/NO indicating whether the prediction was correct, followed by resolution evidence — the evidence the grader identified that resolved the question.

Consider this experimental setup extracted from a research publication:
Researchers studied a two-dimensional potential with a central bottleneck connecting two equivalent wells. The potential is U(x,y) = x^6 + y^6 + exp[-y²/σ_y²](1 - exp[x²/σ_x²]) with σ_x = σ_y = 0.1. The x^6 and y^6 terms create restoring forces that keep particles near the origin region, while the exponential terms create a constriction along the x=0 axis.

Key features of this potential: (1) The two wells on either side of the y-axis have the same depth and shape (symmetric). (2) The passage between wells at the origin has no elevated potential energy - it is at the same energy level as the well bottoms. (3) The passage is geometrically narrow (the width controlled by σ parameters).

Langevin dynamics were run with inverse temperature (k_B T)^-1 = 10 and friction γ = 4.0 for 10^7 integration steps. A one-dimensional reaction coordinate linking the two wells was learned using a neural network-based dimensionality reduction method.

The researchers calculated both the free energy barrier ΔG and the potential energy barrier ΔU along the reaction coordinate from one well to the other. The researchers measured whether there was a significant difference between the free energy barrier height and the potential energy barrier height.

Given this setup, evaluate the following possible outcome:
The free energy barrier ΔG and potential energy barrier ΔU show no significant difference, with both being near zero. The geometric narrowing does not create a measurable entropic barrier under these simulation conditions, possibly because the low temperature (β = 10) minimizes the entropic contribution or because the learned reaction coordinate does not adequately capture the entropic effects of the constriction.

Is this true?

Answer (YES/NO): NO